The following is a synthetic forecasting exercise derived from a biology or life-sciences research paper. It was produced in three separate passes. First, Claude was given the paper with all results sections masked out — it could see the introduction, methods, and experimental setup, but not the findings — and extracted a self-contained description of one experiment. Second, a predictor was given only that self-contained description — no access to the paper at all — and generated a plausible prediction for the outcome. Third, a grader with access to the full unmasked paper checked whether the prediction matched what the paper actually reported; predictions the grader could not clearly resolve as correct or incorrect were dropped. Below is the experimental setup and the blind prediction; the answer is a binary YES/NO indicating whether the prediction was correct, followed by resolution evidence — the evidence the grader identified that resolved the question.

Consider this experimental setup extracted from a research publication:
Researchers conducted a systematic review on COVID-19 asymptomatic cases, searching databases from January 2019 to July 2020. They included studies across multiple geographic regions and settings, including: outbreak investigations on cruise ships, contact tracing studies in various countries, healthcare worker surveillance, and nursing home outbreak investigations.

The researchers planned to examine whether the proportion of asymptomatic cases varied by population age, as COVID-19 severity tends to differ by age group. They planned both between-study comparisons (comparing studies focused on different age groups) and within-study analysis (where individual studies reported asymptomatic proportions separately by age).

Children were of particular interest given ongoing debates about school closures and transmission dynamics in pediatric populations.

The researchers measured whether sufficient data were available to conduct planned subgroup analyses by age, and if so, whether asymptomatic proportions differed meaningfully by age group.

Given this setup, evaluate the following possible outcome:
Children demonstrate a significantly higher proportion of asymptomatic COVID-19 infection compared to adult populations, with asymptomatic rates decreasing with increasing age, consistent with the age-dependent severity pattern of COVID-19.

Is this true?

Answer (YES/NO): NO